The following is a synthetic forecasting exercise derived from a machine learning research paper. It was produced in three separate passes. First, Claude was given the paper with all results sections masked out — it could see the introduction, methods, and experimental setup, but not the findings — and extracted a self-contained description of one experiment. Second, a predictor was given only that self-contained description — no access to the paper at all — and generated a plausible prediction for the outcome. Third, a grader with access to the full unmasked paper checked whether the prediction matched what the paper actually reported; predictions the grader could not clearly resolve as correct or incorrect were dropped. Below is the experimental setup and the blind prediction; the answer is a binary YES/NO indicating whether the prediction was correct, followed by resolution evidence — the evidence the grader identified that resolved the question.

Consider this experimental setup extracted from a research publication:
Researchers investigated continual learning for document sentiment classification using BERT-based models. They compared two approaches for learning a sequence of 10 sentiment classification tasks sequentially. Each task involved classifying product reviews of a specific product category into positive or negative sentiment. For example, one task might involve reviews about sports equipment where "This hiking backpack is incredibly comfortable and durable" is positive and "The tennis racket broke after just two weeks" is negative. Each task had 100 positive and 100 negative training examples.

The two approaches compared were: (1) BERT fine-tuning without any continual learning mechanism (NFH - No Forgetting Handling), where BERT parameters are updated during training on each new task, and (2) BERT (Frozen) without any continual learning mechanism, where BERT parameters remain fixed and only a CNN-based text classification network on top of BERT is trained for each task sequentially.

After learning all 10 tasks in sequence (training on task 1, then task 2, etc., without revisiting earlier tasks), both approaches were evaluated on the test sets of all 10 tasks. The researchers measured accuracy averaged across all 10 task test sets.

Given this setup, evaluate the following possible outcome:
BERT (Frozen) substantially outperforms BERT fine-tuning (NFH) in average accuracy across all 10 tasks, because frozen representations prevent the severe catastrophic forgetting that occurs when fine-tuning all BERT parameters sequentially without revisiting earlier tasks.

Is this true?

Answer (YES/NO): YES